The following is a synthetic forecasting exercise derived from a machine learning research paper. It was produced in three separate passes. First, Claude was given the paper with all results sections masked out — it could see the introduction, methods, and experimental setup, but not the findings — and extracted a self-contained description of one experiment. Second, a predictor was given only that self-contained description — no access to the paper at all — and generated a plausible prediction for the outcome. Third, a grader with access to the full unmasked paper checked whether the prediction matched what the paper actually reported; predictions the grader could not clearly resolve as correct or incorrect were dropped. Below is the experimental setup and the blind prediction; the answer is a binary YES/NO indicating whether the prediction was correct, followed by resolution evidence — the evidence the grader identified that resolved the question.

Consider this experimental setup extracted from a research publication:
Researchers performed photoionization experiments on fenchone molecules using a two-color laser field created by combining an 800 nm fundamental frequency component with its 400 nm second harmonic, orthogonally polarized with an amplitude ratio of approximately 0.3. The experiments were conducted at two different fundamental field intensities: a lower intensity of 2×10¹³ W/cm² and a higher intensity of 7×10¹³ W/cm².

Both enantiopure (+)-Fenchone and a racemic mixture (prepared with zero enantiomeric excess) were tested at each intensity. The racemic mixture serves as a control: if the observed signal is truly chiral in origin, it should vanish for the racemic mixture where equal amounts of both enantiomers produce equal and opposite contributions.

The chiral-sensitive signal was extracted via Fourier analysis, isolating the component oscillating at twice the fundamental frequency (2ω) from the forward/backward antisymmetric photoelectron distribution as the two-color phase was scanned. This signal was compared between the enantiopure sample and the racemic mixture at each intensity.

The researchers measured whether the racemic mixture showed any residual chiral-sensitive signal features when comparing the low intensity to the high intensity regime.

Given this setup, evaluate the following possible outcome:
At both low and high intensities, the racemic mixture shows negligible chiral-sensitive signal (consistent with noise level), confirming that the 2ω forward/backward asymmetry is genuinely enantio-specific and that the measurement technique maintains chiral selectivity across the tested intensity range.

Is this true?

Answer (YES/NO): NO